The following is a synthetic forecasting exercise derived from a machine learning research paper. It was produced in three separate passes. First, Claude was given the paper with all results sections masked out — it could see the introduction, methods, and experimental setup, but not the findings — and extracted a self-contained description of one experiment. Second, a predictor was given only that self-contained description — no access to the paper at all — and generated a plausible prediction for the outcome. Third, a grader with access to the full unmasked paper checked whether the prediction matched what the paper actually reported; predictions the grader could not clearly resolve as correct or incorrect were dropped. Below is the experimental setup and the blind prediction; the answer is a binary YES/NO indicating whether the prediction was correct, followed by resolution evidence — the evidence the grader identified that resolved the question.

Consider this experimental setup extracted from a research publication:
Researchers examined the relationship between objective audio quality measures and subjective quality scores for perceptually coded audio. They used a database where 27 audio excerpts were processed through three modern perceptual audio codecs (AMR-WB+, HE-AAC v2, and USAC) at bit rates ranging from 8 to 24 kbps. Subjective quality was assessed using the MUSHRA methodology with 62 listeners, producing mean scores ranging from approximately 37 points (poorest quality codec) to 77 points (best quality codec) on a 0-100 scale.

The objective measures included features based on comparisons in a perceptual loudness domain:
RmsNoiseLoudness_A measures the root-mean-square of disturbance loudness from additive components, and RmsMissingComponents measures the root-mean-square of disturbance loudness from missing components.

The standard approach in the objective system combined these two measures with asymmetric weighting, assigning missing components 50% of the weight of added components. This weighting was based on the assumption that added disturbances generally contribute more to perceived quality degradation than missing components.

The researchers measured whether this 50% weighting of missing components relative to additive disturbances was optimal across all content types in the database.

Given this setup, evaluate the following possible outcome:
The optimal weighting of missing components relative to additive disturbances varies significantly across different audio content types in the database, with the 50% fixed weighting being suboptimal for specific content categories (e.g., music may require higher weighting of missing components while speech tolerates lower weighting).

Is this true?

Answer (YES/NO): YES